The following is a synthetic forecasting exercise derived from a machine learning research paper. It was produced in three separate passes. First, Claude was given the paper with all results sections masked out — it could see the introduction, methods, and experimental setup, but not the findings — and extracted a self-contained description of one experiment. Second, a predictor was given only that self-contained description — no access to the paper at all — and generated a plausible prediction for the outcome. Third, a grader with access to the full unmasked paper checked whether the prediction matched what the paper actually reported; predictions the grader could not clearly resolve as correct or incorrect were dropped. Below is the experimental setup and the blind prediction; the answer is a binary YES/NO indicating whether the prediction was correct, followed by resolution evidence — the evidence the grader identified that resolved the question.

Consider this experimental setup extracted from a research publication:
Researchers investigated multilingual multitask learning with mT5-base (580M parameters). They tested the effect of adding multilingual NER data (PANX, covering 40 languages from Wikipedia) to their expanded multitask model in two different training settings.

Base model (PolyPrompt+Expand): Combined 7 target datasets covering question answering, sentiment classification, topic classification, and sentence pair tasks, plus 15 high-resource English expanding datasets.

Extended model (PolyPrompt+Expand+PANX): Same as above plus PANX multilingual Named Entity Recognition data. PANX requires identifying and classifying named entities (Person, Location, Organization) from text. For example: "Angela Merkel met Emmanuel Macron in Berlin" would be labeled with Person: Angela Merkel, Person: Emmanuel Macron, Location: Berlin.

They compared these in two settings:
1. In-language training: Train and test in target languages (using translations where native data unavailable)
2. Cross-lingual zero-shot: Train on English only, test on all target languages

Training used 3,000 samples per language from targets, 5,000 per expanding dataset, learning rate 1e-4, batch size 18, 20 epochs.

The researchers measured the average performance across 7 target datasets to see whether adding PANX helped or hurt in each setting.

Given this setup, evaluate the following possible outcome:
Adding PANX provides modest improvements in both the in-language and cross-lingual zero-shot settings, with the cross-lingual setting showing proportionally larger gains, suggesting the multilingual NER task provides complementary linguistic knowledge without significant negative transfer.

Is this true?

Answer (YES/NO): NO